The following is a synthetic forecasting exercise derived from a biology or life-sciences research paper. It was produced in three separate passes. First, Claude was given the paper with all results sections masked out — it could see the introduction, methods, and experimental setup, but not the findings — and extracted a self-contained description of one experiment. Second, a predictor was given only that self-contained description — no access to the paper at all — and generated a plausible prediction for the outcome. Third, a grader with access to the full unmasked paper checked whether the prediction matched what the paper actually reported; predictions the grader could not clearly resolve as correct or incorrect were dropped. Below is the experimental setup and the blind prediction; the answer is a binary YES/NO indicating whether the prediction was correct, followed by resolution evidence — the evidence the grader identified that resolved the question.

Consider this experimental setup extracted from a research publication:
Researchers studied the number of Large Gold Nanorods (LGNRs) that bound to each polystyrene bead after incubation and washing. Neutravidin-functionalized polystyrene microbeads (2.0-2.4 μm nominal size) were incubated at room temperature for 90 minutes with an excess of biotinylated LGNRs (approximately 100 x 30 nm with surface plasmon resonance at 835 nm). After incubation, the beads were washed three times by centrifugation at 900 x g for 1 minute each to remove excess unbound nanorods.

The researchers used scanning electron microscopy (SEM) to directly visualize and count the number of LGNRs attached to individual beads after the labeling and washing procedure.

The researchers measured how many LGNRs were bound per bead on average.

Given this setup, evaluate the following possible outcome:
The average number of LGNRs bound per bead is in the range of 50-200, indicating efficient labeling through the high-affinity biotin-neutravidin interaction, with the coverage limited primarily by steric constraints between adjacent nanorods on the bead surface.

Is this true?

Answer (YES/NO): YES